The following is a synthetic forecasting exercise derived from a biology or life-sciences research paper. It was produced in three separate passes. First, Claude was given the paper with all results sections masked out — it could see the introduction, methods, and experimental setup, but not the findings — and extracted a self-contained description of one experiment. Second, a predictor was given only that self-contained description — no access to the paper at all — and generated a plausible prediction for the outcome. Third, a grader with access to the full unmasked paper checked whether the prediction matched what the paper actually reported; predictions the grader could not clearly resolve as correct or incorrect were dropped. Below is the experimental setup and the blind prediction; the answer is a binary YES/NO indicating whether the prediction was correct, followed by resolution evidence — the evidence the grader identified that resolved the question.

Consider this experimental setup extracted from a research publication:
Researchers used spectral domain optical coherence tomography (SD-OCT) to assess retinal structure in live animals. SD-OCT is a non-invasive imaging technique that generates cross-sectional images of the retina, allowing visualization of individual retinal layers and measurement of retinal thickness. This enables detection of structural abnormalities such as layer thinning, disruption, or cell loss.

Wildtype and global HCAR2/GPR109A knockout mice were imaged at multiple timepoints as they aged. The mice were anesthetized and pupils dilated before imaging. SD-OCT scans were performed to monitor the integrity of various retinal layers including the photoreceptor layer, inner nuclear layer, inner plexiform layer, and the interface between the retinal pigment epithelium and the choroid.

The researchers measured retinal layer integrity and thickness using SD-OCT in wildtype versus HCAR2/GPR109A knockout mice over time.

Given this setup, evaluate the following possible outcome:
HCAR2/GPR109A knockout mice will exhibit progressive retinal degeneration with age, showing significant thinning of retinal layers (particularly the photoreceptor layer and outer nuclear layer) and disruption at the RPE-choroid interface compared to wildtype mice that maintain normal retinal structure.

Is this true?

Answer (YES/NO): NO